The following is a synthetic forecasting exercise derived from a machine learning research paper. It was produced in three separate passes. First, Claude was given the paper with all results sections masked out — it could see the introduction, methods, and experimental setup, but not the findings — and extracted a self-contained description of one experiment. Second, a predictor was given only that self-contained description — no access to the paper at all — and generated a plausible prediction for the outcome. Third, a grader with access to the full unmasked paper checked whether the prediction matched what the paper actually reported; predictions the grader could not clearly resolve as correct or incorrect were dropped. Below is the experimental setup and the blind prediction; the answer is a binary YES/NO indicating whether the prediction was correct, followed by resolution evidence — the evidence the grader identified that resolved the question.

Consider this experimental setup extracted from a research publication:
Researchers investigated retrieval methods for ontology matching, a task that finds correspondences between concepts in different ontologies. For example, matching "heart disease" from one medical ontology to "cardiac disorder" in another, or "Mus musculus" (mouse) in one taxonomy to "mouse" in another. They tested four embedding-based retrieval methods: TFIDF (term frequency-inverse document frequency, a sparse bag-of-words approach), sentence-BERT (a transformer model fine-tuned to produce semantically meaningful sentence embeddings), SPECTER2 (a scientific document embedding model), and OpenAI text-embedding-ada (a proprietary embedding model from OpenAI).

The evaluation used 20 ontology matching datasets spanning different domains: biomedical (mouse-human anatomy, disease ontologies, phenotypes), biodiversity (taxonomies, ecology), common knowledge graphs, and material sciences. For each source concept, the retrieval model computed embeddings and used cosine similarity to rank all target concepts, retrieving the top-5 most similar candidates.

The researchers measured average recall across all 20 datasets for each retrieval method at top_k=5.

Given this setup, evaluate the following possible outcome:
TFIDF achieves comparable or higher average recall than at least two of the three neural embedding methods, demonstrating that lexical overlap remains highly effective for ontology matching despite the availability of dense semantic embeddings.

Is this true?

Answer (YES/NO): NO